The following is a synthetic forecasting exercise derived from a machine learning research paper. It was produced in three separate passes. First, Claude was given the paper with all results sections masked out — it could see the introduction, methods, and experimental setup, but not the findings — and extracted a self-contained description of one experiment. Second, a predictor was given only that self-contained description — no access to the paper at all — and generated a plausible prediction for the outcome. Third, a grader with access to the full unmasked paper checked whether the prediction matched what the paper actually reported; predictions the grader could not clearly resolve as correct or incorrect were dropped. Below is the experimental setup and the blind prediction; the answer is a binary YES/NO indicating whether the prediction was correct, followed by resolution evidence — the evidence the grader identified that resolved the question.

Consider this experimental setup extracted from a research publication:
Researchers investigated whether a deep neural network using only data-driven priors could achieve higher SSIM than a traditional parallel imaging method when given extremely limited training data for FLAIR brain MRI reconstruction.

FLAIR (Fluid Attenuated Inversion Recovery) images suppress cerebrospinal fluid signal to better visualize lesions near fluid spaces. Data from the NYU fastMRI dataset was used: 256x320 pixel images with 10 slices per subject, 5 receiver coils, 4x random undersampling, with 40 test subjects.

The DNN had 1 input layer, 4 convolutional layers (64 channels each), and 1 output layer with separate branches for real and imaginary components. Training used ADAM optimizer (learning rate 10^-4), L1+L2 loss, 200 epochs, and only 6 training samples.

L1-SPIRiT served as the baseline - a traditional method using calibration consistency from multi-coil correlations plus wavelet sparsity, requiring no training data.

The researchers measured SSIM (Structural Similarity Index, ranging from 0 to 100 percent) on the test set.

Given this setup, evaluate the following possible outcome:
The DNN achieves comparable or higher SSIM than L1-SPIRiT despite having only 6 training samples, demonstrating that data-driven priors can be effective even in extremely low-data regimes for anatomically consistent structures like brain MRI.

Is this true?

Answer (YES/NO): YES